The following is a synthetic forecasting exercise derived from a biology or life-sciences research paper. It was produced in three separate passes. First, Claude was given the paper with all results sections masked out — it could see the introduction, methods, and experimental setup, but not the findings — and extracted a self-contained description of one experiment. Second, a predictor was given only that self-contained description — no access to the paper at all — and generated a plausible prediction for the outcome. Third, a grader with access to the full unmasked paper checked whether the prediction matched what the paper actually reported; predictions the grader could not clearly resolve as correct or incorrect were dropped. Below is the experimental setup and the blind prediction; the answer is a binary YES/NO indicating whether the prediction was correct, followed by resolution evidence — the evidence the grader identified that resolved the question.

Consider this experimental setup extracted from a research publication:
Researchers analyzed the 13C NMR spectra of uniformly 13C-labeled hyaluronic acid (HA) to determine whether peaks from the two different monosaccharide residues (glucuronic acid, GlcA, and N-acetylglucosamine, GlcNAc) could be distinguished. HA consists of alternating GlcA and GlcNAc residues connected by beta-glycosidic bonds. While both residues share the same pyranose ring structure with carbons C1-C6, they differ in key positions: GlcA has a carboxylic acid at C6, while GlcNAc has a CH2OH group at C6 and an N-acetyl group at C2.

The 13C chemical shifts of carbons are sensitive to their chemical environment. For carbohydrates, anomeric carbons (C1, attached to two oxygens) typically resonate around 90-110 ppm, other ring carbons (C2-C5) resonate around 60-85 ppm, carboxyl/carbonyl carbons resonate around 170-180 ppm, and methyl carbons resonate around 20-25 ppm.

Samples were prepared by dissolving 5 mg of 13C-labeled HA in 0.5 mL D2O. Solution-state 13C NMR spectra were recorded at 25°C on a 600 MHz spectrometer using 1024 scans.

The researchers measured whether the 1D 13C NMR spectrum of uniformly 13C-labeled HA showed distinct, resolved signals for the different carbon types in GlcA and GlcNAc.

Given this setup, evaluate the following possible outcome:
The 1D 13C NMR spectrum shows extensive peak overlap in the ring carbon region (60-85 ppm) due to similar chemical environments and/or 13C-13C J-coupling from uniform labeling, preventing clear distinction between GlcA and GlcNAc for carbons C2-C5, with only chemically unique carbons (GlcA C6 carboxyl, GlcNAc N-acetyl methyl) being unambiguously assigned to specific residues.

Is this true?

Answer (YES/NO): NO